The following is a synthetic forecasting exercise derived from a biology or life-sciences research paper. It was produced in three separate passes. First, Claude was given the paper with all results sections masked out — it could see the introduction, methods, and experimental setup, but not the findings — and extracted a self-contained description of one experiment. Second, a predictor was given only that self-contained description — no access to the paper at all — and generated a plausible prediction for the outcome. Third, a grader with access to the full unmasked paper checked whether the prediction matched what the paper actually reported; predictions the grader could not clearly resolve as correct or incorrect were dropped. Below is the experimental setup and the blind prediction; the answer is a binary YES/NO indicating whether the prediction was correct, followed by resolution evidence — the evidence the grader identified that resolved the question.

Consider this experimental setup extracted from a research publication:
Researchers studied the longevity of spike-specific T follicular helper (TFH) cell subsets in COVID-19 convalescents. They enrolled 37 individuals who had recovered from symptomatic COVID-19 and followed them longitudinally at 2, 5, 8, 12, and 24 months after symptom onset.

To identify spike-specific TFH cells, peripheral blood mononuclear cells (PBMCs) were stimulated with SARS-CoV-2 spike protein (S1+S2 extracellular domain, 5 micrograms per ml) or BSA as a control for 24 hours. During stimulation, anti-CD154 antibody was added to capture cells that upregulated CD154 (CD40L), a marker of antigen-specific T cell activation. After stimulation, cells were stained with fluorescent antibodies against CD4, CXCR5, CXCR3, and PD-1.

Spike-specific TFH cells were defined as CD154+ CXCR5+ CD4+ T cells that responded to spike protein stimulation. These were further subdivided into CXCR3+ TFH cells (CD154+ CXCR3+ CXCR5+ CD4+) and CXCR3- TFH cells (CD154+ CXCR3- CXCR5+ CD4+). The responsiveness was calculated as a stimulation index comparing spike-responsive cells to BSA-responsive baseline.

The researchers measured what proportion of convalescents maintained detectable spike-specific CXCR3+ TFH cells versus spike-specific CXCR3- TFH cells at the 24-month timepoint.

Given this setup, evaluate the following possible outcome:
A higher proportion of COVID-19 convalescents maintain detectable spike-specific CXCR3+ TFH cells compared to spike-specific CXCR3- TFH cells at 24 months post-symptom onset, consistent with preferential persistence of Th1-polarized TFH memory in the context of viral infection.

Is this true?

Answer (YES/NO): YES